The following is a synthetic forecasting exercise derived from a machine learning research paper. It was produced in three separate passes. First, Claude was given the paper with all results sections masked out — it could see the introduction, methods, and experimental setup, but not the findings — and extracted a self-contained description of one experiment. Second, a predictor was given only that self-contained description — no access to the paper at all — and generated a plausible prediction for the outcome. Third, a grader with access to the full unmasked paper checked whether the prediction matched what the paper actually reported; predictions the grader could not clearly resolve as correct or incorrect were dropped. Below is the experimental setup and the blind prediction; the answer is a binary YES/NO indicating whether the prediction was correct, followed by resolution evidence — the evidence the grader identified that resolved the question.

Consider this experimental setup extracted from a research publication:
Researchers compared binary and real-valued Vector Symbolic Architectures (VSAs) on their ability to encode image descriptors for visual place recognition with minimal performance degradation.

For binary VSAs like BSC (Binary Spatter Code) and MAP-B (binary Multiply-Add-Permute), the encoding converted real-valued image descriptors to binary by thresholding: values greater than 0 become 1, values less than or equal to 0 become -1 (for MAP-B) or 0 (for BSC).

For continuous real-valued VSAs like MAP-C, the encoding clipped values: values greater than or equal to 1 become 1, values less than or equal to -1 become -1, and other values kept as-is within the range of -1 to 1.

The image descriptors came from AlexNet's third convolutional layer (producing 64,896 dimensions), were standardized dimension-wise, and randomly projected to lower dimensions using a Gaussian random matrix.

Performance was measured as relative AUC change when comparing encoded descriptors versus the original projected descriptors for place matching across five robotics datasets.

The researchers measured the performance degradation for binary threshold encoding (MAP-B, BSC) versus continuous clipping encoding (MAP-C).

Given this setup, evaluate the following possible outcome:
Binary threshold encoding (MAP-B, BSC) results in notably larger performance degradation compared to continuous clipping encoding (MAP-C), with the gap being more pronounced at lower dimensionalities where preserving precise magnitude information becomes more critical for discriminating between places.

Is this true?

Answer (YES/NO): NO